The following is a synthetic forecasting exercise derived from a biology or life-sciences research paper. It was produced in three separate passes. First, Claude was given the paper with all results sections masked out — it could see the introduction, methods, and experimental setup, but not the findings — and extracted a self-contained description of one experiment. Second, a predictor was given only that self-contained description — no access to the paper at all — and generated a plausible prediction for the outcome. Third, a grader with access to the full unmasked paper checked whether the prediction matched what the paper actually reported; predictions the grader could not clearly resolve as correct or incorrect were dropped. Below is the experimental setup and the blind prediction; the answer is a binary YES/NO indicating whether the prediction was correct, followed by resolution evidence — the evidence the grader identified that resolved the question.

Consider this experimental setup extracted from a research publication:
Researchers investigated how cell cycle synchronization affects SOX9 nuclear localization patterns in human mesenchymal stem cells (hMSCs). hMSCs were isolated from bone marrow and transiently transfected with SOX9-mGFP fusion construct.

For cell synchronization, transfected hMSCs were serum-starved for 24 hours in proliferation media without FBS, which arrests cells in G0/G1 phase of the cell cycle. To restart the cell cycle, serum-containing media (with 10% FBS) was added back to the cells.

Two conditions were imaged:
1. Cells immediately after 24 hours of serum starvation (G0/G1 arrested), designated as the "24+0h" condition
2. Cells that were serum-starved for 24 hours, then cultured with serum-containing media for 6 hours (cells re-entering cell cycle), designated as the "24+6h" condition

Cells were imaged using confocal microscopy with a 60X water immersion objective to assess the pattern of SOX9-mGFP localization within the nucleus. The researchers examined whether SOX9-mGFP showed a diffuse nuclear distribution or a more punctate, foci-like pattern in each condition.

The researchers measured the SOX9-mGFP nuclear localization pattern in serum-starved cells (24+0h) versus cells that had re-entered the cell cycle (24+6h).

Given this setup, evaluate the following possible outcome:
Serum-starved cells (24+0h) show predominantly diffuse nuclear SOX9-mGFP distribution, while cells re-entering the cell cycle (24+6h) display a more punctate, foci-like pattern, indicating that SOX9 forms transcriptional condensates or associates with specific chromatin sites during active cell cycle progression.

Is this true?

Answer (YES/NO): NO